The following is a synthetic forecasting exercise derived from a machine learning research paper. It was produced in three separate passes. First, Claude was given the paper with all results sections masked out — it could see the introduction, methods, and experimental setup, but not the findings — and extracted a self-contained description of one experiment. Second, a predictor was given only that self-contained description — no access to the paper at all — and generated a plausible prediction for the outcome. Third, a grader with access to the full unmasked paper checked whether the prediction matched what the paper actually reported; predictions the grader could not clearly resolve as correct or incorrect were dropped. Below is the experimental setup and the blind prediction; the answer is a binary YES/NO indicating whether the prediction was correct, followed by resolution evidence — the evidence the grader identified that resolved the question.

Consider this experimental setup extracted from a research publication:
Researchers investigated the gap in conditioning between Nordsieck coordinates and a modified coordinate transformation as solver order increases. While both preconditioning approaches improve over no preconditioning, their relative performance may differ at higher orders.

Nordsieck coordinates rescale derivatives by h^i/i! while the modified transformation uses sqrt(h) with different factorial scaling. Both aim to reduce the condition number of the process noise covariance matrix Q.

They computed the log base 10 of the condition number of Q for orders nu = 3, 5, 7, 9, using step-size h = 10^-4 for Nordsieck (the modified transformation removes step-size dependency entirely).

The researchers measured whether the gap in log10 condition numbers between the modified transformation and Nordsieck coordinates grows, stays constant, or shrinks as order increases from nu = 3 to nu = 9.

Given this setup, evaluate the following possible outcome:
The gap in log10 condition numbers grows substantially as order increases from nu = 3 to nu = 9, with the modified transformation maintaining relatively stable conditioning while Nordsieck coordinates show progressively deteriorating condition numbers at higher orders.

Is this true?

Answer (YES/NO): NO